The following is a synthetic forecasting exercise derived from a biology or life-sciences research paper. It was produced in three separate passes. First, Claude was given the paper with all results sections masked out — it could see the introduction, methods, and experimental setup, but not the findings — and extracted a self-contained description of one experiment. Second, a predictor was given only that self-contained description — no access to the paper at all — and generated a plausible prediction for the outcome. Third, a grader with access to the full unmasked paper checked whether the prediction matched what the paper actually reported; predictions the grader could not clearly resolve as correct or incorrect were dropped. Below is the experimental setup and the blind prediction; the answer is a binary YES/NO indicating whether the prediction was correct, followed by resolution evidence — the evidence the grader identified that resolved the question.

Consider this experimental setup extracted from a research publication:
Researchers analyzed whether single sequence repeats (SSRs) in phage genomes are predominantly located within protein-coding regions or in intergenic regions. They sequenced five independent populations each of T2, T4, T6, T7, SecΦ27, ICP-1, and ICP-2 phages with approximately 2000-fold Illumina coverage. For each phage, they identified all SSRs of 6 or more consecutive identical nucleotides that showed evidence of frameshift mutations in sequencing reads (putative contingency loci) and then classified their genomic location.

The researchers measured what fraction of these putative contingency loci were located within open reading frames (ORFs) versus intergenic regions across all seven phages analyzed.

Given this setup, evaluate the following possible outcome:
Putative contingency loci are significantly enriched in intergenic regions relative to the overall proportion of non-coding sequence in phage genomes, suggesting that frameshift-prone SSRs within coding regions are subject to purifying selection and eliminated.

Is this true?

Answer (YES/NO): NO